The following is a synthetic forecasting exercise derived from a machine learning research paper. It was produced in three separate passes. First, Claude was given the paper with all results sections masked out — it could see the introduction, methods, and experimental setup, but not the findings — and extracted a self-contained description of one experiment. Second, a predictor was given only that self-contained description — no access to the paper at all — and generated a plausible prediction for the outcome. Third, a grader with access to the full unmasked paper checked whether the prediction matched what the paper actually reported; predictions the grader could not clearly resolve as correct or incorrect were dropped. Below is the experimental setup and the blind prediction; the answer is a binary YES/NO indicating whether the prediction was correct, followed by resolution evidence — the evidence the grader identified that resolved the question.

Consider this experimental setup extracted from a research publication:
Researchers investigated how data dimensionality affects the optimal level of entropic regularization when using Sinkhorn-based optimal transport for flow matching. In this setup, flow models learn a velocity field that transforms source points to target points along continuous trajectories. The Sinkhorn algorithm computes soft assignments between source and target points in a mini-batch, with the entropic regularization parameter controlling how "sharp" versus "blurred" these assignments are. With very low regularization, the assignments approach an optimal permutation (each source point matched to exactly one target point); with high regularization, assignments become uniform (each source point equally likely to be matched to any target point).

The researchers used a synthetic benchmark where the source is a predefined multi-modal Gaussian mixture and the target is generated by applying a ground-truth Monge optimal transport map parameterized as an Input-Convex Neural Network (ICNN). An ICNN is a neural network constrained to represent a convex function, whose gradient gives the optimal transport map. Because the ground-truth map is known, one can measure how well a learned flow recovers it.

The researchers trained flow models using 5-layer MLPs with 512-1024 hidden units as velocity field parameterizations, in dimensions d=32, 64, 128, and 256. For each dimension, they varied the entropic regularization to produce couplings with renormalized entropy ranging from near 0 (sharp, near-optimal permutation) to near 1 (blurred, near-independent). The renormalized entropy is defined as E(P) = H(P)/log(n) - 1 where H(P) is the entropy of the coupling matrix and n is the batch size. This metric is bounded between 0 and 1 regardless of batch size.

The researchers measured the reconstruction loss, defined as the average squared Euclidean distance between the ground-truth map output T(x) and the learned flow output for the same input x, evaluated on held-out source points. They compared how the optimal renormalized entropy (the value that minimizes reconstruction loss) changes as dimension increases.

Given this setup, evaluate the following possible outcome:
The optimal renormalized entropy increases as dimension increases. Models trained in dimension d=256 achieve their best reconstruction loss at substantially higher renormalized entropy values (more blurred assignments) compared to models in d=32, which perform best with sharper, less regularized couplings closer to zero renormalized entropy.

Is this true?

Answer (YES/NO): NO